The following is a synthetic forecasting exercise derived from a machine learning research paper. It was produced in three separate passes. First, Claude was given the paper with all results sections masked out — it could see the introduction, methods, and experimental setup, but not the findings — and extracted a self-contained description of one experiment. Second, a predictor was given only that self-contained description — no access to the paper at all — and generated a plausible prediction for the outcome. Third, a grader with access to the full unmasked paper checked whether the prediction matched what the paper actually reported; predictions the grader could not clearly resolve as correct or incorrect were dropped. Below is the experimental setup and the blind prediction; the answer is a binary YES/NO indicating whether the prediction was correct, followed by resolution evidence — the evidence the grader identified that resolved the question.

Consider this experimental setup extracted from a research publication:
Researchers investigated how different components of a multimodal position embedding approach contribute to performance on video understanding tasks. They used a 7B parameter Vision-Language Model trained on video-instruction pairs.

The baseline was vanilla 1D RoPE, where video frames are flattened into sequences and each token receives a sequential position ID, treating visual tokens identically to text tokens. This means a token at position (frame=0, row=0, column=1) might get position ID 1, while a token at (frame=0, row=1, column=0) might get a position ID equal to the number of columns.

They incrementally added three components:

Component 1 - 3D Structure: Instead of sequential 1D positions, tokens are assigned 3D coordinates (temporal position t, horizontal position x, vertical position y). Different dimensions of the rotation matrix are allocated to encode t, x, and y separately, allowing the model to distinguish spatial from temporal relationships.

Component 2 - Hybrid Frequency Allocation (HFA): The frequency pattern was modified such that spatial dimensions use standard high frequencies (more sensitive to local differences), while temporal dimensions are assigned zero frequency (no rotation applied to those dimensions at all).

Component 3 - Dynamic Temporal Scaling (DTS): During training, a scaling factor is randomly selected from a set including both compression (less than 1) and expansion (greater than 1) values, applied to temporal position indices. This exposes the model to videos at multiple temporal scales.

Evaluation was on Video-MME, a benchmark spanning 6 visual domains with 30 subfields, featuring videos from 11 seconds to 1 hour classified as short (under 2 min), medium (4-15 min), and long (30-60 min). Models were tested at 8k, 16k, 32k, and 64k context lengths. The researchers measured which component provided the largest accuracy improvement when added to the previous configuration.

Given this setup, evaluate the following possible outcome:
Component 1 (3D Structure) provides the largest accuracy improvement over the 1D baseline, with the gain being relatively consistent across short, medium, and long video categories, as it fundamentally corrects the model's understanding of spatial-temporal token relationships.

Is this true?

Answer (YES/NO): NO